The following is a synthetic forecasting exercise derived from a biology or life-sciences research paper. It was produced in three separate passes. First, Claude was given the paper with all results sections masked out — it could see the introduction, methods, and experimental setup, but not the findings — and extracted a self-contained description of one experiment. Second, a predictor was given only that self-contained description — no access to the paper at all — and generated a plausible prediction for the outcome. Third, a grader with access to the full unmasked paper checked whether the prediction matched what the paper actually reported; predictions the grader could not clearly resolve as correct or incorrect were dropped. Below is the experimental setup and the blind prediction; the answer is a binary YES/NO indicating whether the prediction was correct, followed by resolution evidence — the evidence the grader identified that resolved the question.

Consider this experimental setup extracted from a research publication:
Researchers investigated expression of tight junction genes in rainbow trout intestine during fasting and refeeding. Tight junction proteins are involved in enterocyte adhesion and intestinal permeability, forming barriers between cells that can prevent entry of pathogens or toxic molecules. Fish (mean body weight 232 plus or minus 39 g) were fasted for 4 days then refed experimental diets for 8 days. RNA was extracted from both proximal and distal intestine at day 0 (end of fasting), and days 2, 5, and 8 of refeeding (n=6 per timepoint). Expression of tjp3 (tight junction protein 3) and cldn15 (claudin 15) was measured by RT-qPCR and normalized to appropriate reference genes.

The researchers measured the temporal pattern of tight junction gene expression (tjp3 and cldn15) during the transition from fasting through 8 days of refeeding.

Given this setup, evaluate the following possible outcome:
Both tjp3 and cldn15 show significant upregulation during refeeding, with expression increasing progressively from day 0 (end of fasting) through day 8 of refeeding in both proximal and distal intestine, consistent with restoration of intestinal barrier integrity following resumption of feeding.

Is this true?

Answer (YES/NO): NO